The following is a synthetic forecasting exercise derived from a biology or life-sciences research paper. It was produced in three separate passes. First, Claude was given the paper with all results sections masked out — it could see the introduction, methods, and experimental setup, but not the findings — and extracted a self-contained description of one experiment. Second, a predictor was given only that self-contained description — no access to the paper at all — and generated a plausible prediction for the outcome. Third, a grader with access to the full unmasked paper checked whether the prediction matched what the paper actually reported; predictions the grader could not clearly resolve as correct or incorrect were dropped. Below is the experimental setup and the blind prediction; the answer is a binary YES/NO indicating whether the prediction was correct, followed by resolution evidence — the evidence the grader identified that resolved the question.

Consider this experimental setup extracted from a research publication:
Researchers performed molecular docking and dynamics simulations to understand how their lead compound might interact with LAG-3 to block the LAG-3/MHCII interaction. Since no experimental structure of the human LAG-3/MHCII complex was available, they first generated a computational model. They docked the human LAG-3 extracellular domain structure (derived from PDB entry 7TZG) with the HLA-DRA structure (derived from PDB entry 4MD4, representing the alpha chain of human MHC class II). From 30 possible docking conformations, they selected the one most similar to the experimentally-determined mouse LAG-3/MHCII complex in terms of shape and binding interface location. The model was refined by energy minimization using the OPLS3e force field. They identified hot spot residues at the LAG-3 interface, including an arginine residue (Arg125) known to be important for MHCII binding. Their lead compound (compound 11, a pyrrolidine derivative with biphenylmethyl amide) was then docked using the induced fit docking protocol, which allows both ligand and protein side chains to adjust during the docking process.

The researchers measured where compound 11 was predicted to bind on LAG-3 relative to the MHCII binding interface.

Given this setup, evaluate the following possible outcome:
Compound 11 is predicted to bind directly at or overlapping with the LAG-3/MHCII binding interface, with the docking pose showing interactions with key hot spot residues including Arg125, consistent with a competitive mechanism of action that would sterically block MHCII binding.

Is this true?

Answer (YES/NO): NO